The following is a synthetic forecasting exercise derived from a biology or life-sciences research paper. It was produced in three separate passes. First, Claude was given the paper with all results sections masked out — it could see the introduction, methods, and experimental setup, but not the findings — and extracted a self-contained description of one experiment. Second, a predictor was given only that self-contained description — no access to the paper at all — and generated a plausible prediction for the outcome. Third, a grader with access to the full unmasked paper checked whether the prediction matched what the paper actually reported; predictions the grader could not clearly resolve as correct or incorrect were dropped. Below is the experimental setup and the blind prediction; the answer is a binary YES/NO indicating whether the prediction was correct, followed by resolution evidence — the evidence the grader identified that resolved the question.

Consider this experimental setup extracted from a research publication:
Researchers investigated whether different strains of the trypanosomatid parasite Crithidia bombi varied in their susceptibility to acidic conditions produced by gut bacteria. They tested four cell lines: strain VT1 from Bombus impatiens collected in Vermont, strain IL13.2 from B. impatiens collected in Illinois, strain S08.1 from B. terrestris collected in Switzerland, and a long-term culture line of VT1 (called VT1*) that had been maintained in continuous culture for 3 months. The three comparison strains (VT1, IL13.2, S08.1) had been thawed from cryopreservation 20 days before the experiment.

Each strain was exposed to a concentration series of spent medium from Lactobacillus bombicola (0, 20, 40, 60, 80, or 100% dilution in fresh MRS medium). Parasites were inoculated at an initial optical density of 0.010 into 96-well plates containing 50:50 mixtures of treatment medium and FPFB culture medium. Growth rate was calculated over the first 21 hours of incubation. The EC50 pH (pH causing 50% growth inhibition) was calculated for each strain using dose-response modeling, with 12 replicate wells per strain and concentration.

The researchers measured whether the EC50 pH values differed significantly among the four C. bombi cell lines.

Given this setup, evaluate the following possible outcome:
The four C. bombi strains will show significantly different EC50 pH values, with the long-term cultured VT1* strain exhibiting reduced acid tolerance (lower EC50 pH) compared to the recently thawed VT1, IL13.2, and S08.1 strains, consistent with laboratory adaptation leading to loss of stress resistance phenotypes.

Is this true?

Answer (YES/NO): NO